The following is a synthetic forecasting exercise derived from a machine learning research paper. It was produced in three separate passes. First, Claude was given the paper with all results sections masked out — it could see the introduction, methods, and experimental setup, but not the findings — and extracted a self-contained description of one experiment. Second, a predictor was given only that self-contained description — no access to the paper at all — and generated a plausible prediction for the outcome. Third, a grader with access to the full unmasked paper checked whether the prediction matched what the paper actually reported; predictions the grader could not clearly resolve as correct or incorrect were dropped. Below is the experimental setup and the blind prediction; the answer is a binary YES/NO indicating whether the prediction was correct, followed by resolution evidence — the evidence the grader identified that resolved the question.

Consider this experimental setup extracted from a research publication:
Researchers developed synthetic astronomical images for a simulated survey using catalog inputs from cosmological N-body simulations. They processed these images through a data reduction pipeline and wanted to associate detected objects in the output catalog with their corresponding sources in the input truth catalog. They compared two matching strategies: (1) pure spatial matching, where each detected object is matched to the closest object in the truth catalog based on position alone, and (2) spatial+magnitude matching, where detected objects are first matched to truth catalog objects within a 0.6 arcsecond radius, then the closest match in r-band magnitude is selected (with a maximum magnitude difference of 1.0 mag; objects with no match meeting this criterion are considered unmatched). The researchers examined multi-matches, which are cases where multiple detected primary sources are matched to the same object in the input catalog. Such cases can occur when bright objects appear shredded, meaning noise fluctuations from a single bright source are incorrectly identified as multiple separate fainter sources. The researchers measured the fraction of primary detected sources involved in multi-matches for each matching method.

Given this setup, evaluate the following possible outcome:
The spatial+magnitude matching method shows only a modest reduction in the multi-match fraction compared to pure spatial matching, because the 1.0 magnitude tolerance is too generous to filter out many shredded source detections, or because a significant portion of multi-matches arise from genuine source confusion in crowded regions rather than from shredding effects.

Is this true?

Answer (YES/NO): NO